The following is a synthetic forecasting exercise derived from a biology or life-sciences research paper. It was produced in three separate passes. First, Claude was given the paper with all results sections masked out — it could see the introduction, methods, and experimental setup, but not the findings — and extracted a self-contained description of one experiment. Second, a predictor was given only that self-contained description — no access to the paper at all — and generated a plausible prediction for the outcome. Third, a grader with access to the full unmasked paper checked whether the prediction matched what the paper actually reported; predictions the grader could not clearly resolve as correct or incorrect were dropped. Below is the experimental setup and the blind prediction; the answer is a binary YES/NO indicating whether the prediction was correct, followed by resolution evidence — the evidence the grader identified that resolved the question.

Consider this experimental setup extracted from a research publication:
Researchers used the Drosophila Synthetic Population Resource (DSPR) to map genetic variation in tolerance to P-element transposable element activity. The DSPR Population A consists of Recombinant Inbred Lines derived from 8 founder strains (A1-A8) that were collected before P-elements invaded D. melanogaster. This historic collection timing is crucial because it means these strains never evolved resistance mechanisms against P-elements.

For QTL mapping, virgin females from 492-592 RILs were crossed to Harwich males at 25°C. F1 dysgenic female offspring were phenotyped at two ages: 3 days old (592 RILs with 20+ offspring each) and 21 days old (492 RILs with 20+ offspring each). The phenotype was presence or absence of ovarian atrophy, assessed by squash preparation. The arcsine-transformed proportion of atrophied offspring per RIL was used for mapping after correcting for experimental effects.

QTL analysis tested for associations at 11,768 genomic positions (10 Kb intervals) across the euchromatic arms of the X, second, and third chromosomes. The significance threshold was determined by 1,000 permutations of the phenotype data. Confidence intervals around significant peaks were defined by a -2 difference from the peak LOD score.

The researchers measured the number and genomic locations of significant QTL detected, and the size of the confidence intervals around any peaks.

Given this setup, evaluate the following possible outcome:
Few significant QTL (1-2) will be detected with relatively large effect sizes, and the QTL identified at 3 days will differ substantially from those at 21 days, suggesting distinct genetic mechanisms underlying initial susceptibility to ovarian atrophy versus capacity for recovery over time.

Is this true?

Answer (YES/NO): NO